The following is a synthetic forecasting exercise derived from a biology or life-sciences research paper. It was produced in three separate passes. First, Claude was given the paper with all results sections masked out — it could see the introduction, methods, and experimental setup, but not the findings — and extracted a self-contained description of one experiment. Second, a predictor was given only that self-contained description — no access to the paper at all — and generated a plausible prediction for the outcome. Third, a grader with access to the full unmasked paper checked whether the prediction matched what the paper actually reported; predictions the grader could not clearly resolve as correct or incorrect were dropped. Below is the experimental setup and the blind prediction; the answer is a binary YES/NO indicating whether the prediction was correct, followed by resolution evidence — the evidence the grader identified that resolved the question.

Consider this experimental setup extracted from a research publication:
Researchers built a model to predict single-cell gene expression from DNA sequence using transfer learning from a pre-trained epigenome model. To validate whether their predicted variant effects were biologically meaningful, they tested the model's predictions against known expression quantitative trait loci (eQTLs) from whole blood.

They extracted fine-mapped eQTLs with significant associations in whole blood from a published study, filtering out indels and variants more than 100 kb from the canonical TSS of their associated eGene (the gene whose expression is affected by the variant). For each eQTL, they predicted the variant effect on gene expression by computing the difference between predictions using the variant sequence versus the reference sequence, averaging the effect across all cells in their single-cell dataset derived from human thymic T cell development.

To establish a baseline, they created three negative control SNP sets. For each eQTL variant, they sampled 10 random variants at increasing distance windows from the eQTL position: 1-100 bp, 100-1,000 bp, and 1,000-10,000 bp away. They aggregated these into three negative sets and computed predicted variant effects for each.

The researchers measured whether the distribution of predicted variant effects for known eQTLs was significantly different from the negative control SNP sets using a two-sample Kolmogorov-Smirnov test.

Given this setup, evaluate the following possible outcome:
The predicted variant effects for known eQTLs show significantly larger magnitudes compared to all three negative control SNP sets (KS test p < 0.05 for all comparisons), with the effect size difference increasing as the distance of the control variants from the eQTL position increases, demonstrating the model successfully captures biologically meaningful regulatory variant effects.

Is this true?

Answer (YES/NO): YES